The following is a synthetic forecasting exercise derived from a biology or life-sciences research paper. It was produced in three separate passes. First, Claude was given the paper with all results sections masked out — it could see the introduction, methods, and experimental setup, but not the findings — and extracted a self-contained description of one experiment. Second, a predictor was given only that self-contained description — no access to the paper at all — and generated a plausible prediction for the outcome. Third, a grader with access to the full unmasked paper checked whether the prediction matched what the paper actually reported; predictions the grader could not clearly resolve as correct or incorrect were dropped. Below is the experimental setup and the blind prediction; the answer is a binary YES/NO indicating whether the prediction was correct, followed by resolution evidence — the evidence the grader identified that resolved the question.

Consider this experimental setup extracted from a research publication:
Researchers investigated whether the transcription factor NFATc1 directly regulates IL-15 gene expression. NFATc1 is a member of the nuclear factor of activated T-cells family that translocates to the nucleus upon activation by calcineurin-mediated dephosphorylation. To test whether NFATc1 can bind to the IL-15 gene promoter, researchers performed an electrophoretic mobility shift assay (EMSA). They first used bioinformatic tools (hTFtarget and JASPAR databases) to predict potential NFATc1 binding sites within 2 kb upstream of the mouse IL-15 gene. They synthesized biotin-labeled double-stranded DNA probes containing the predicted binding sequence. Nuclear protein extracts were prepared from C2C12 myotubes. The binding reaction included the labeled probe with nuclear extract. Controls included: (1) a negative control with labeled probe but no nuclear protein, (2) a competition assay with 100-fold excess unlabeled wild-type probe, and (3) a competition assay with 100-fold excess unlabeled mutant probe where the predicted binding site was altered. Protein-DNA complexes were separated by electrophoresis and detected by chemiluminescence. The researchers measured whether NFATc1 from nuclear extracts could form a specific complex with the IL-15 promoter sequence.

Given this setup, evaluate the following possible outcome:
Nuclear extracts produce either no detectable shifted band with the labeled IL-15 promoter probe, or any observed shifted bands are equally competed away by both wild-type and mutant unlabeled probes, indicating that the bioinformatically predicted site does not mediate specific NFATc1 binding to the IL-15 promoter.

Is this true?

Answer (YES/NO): NO